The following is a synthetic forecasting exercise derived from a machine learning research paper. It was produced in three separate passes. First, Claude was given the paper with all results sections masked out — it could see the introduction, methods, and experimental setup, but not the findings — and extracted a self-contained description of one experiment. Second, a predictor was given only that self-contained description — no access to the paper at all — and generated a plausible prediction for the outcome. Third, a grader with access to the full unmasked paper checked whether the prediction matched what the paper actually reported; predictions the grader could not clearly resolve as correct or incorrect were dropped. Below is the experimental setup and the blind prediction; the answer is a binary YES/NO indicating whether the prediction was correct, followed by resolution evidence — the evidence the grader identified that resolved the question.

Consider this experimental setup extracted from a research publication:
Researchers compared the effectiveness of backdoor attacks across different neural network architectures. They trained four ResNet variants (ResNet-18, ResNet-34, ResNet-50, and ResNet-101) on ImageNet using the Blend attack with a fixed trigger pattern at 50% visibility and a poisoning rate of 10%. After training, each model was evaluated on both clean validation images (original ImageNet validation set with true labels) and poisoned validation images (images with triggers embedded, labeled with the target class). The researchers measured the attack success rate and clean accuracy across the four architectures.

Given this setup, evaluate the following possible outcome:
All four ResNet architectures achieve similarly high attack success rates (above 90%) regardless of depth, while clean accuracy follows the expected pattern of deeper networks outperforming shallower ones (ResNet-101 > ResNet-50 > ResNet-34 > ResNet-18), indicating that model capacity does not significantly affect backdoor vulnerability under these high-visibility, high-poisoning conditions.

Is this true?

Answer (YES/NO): YES